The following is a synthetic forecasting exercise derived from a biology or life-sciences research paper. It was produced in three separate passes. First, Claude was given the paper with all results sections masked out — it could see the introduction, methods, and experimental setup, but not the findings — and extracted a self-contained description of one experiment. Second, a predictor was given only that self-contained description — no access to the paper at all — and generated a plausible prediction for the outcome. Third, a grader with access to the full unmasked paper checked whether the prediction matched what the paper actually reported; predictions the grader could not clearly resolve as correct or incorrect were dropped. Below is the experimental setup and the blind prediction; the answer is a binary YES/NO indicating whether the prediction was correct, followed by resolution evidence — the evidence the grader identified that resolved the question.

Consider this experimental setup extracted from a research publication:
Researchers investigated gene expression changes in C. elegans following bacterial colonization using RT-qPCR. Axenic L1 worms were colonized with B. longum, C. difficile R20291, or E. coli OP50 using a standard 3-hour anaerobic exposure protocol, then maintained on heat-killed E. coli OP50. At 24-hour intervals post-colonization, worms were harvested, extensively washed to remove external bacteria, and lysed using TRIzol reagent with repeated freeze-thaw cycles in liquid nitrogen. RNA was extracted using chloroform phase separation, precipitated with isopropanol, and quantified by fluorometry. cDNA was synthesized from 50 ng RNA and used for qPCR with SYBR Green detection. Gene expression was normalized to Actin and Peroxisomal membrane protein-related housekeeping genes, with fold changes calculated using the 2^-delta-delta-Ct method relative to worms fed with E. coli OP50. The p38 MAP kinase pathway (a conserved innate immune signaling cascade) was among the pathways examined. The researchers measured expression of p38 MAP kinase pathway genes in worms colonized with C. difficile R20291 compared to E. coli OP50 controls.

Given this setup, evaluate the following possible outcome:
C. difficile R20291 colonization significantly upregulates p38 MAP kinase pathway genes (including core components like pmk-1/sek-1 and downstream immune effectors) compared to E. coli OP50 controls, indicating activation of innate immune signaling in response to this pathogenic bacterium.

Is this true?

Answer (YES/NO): NO